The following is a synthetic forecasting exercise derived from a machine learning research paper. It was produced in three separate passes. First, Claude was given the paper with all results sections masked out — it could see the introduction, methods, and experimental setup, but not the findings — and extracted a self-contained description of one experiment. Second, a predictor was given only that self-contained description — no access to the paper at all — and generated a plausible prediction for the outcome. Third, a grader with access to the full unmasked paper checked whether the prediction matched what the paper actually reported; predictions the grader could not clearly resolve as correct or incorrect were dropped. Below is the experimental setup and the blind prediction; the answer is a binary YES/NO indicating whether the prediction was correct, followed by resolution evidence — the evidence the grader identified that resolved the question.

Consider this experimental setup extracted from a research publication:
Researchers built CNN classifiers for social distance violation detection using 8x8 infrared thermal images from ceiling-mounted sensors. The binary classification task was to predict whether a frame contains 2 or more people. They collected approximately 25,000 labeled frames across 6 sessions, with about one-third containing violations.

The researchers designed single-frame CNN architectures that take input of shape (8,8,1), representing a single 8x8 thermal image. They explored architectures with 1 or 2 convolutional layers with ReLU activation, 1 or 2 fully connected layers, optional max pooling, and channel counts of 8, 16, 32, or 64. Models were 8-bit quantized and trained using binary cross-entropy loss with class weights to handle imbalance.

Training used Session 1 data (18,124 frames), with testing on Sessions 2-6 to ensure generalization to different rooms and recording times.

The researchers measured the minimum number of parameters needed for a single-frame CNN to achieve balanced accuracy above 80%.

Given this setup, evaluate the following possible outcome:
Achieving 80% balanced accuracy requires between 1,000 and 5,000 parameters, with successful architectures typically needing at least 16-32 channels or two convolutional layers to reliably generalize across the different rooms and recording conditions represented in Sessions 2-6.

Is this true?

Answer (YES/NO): YES